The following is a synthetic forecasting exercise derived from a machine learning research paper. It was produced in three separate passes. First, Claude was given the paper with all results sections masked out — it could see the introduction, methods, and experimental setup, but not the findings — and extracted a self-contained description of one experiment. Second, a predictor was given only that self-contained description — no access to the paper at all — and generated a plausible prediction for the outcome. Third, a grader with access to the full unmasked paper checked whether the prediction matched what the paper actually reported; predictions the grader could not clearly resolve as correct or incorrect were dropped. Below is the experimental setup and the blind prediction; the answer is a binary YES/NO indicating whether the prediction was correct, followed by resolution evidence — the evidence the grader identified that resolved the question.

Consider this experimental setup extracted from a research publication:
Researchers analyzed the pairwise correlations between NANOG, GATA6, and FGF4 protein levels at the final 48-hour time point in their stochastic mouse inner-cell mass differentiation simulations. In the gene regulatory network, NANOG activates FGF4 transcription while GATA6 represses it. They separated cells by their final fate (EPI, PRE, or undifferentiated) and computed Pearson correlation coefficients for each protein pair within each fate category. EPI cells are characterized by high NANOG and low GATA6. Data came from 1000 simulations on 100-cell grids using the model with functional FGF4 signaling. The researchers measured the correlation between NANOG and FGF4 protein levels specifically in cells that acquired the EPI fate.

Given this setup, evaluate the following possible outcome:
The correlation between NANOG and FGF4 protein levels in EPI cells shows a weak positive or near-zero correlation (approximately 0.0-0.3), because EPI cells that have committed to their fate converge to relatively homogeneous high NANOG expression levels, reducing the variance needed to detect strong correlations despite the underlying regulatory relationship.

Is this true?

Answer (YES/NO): NO